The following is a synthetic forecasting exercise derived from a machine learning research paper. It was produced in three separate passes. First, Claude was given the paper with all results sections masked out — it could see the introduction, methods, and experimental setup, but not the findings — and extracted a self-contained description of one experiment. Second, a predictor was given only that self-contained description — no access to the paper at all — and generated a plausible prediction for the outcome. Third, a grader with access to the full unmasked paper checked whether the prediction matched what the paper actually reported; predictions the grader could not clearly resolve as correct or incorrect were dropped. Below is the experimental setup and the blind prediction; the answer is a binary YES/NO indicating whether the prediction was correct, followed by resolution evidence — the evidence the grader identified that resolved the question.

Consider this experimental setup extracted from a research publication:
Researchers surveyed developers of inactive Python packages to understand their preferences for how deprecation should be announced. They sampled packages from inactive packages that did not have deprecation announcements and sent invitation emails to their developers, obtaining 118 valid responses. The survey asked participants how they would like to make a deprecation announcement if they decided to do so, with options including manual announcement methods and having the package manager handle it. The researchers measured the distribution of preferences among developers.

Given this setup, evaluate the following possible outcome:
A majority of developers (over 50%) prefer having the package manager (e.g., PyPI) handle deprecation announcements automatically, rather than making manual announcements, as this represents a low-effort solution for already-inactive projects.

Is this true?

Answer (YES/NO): YES